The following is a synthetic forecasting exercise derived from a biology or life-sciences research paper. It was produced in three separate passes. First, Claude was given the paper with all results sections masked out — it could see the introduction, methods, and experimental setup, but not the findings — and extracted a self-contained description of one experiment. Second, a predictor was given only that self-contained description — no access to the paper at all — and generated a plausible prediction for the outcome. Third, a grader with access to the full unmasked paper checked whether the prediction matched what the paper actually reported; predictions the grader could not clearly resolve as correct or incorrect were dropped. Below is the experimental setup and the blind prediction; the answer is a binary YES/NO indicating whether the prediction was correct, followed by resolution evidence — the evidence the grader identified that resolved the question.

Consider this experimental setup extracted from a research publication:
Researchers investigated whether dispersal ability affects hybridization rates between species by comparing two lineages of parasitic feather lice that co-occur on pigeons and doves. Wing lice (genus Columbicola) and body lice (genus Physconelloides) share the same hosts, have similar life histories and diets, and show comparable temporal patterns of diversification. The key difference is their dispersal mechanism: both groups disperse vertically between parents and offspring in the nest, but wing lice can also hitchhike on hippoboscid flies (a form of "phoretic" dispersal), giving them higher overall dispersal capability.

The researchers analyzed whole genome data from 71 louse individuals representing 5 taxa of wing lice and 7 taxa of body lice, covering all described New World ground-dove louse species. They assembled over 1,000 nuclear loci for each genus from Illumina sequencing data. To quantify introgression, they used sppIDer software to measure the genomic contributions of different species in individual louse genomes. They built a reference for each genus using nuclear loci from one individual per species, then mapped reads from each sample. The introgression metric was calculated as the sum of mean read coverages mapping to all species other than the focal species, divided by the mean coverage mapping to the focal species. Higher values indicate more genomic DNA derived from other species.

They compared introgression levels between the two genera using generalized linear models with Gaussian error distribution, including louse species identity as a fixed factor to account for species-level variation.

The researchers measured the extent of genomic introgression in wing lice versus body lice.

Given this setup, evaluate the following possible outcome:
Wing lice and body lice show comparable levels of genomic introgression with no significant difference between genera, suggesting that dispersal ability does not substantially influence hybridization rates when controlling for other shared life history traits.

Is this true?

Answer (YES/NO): NO